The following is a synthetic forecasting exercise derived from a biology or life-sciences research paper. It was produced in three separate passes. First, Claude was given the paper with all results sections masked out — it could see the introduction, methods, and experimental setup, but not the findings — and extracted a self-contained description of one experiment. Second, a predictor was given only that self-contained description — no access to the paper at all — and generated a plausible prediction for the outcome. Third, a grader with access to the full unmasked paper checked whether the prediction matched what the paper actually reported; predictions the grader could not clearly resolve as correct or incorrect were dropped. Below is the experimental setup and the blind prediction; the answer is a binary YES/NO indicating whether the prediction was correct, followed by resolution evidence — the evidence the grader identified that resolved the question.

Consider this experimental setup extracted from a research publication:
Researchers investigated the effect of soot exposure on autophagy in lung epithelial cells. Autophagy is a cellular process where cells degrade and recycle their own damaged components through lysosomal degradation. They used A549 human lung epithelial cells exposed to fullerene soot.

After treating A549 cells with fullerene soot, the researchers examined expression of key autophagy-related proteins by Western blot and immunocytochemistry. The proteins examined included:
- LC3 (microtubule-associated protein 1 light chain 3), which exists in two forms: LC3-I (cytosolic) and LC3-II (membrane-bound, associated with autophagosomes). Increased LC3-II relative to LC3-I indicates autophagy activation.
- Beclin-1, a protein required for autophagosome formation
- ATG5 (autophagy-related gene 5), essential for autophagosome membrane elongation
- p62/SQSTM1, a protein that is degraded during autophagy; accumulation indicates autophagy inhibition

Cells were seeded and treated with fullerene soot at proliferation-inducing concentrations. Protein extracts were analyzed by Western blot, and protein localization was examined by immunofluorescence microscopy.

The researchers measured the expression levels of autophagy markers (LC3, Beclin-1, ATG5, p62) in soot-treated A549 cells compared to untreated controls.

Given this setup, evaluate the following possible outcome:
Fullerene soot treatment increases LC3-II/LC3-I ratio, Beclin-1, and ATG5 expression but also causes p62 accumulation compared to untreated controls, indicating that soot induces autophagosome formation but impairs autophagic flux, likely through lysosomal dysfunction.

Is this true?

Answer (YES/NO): NO